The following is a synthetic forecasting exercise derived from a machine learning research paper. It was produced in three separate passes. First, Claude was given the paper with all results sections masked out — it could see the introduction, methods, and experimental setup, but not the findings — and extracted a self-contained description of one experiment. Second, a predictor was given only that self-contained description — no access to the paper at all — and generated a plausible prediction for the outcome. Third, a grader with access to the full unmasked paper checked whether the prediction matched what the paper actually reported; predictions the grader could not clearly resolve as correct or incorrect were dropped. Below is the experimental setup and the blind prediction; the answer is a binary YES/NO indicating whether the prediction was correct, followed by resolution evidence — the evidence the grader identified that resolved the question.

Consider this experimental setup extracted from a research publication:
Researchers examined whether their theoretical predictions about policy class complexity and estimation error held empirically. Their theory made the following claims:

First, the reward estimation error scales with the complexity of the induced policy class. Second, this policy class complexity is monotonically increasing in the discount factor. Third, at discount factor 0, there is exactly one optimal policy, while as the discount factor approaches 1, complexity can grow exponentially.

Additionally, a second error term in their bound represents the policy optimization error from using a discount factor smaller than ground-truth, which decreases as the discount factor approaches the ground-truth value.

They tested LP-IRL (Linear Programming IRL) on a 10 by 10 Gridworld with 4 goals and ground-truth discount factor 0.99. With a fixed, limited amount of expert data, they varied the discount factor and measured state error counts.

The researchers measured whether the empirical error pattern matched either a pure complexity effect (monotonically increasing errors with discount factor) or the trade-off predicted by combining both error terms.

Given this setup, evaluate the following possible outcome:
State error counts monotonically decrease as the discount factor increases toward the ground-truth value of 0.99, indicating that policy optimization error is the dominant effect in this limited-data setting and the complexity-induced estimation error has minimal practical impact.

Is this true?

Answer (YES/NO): NO